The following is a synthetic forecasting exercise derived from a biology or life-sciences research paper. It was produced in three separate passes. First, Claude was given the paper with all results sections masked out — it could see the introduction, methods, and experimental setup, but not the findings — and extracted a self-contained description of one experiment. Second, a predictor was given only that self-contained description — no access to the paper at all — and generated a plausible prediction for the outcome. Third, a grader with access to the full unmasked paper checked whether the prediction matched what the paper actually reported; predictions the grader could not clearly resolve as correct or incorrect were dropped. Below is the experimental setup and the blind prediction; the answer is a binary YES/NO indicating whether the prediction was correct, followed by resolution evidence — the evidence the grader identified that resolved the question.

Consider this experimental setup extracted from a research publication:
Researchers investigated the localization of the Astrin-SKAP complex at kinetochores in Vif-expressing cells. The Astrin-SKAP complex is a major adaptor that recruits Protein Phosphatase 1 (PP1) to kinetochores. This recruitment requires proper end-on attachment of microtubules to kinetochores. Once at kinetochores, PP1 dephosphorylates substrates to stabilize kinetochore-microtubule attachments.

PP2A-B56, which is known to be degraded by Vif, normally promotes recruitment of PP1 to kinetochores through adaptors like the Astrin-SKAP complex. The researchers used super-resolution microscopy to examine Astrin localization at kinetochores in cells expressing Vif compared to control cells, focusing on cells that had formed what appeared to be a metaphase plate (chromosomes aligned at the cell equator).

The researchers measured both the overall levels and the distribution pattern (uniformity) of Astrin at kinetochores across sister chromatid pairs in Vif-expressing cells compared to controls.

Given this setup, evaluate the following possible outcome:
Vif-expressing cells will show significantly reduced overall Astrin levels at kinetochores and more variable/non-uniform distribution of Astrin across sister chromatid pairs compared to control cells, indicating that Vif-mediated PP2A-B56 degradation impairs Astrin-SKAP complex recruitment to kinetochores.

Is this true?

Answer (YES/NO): YES